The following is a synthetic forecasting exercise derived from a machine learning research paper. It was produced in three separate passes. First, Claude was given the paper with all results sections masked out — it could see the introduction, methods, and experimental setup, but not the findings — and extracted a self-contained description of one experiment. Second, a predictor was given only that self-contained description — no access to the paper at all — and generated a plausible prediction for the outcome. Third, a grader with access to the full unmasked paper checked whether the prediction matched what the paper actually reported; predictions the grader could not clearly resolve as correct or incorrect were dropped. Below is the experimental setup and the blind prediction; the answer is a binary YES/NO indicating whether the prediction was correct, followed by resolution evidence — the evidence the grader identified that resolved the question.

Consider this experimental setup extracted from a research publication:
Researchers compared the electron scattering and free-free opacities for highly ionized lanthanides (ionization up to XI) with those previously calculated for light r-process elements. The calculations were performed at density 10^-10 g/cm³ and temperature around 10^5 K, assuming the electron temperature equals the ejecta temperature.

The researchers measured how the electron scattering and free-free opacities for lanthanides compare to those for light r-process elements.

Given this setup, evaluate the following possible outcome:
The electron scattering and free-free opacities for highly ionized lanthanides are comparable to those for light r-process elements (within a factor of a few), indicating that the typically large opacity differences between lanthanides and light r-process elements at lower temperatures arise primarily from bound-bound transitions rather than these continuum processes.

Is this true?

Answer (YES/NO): YES